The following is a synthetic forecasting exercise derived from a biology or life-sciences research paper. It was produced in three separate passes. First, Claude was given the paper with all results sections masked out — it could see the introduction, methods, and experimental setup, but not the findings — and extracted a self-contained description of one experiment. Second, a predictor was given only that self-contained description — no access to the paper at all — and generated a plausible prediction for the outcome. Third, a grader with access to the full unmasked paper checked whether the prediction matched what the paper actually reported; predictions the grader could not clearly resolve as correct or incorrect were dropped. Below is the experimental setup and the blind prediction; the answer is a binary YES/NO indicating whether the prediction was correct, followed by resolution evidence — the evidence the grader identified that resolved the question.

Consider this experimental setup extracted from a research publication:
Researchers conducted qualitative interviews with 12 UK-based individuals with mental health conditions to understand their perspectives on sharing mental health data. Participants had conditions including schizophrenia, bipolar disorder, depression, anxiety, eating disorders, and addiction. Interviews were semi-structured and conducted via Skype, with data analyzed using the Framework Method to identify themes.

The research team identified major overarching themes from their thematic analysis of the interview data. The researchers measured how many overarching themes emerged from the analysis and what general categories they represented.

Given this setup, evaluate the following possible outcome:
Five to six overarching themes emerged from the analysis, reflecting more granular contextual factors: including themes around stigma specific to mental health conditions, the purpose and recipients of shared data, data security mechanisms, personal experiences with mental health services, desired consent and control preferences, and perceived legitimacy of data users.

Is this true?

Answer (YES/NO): NO